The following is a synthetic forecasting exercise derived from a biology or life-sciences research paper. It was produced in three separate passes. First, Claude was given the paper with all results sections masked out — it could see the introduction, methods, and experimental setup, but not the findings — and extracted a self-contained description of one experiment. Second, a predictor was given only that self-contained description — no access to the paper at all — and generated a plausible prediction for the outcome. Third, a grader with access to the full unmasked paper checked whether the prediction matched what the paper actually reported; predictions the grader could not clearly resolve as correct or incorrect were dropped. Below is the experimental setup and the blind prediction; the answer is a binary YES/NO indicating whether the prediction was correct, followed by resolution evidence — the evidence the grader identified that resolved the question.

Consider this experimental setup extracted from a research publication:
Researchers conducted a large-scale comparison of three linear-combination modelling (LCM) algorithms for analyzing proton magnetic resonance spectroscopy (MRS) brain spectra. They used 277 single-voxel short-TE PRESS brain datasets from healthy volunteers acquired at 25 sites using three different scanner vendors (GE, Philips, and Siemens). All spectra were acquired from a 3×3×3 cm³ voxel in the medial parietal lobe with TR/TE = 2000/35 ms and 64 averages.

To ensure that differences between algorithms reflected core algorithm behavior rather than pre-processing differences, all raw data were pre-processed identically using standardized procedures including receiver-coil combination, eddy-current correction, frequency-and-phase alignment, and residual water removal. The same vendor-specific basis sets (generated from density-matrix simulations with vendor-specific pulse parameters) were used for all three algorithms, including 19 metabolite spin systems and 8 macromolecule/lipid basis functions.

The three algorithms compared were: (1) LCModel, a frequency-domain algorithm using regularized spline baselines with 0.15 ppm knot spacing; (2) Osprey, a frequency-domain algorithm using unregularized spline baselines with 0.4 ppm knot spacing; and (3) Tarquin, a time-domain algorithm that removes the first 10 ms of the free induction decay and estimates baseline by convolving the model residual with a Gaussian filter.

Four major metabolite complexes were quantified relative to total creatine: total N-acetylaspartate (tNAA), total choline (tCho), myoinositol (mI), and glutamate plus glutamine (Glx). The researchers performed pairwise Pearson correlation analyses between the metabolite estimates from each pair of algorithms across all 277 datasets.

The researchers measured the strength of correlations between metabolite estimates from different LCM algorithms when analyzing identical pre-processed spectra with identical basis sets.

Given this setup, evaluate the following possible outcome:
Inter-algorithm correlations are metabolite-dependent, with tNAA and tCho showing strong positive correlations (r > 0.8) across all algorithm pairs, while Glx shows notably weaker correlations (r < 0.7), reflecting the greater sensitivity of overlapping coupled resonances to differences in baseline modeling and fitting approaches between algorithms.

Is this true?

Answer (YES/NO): NO